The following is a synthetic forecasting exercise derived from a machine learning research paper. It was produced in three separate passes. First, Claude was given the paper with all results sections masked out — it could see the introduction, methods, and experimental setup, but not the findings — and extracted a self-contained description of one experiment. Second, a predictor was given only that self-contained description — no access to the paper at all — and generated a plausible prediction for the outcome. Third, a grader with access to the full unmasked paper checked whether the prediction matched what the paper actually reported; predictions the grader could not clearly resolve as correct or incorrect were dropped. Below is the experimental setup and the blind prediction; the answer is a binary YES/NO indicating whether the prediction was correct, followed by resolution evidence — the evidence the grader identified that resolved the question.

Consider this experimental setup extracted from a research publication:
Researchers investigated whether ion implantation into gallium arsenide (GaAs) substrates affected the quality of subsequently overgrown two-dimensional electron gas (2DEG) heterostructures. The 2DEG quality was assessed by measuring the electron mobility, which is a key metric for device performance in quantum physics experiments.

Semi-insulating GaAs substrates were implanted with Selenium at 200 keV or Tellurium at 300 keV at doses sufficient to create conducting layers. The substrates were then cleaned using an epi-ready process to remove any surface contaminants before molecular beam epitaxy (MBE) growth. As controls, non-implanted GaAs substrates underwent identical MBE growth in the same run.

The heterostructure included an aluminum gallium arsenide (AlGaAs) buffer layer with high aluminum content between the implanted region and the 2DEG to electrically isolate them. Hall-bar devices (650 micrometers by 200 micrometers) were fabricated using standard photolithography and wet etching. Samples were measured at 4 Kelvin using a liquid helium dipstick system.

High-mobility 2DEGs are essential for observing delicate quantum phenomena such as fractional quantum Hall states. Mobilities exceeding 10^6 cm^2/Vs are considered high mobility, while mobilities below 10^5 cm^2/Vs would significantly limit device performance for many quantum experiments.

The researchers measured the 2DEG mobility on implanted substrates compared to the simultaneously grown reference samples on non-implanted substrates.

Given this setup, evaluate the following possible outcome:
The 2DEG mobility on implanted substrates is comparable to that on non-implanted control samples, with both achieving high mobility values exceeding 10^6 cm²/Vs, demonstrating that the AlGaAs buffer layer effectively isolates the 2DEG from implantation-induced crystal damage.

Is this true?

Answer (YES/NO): YES